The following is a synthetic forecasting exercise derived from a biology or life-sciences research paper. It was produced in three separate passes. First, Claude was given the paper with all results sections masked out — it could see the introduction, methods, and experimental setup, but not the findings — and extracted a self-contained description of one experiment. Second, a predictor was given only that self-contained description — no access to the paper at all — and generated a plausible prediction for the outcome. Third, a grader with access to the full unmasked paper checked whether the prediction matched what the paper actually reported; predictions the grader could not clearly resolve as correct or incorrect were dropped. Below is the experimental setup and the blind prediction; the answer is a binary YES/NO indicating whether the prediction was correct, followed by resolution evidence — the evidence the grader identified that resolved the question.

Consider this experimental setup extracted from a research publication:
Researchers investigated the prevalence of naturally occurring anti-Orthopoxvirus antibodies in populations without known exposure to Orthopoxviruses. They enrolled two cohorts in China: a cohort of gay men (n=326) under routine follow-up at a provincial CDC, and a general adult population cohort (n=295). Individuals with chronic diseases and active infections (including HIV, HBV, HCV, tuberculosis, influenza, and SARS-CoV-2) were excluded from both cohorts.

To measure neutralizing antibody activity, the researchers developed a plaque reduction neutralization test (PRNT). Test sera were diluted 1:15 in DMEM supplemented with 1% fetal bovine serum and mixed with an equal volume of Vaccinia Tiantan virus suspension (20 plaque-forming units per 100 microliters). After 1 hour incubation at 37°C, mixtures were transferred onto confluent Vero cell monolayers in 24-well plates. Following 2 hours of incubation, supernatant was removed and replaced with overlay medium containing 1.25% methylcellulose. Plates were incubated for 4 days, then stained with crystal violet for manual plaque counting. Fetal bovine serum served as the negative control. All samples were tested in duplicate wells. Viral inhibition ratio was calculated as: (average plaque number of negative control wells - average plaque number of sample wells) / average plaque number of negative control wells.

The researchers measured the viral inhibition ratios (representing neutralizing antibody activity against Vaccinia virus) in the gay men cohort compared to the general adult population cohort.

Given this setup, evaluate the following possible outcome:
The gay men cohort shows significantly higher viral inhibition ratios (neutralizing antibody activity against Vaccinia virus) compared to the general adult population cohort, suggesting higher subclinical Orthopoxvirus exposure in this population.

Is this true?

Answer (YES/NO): NO